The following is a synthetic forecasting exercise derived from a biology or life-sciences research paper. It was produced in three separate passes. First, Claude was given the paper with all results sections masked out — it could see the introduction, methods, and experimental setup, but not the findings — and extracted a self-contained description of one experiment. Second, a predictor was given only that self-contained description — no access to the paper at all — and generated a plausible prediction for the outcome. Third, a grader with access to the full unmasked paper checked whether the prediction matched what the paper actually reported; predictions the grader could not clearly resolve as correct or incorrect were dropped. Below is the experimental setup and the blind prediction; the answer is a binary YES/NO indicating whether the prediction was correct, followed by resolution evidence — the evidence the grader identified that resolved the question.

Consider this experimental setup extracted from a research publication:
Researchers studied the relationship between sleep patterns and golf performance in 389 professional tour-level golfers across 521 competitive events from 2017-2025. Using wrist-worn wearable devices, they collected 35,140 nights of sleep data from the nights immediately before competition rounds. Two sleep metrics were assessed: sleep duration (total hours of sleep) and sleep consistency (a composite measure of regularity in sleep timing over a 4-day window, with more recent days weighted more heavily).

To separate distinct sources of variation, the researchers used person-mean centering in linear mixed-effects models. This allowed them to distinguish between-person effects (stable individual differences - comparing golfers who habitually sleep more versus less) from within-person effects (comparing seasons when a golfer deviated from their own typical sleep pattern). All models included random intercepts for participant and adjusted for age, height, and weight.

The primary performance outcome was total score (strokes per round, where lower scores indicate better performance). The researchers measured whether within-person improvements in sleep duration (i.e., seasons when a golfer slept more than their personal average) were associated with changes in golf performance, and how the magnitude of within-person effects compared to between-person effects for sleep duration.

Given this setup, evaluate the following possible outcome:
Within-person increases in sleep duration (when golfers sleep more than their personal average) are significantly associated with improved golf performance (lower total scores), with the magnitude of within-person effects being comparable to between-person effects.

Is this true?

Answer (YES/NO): NO